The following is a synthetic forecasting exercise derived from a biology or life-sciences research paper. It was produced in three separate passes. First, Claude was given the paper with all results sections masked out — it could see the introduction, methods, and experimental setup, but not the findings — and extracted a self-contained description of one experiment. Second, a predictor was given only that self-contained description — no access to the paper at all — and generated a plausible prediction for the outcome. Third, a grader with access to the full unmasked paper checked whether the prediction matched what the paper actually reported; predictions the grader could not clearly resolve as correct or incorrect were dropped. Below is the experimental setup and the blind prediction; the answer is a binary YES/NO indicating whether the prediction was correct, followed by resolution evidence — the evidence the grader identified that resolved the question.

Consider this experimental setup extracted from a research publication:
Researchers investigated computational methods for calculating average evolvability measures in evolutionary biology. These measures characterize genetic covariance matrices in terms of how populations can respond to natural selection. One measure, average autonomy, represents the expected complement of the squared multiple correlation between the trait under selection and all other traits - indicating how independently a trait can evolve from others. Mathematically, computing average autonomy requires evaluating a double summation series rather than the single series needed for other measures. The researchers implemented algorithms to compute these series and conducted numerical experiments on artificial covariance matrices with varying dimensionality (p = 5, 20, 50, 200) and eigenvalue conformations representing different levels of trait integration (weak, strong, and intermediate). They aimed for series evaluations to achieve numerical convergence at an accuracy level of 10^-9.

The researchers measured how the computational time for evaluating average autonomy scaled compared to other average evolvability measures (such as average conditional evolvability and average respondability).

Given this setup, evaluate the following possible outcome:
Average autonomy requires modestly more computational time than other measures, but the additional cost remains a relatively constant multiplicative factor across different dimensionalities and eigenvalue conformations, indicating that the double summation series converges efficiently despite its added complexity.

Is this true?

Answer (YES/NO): NO